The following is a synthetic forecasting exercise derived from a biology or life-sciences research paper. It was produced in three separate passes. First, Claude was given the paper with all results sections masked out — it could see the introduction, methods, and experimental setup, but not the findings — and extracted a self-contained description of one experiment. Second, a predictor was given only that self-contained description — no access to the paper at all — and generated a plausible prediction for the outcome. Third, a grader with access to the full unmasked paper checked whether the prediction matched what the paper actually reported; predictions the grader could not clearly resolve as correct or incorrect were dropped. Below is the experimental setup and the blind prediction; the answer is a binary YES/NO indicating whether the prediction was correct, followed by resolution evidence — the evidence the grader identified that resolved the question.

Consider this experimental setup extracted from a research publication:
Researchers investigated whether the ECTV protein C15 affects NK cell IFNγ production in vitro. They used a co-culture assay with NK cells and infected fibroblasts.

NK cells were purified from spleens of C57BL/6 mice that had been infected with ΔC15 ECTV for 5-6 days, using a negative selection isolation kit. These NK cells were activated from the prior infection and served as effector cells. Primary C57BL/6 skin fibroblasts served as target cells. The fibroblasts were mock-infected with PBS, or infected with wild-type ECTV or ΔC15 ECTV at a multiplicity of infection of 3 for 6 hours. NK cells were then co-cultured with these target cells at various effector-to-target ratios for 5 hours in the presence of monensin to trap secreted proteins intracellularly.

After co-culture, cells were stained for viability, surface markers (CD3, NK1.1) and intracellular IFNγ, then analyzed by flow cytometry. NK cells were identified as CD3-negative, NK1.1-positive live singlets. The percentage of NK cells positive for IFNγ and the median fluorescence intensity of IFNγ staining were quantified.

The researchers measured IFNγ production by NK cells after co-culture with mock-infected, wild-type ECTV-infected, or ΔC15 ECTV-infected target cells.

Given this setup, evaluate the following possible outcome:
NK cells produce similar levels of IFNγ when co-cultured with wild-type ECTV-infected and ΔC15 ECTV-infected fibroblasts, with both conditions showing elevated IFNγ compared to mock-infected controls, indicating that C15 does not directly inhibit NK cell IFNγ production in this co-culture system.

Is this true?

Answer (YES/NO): YES